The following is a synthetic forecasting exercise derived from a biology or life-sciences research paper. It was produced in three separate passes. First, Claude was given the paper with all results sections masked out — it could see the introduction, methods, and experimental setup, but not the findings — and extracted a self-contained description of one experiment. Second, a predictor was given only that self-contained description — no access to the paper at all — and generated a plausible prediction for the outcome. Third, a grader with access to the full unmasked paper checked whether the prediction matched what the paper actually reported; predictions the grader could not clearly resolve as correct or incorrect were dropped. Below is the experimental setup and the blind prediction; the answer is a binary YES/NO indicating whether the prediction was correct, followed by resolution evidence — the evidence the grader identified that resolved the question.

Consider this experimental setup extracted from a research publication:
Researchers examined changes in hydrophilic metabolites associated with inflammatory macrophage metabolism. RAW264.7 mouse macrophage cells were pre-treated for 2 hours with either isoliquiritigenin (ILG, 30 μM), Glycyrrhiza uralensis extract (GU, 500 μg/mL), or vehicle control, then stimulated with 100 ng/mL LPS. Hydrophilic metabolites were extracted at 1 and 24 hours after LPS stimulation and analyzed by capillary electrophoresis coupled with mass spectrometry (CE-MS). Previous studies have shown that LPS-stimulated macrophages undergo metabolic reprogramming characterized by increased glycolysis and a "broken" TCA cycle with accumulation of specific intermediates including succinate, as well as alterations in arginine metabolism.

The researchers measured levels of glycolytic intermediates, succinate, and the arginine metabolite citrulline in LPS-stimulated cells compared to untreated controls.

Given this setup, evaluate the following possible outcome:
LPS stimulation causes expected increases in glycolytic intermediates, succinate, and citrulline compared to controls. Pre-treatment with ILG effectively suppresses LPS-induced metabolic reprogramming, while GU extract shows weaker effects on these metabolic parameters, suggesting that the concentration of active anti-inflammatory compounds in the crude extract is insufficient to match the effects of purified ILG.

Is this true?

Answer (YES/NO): NO